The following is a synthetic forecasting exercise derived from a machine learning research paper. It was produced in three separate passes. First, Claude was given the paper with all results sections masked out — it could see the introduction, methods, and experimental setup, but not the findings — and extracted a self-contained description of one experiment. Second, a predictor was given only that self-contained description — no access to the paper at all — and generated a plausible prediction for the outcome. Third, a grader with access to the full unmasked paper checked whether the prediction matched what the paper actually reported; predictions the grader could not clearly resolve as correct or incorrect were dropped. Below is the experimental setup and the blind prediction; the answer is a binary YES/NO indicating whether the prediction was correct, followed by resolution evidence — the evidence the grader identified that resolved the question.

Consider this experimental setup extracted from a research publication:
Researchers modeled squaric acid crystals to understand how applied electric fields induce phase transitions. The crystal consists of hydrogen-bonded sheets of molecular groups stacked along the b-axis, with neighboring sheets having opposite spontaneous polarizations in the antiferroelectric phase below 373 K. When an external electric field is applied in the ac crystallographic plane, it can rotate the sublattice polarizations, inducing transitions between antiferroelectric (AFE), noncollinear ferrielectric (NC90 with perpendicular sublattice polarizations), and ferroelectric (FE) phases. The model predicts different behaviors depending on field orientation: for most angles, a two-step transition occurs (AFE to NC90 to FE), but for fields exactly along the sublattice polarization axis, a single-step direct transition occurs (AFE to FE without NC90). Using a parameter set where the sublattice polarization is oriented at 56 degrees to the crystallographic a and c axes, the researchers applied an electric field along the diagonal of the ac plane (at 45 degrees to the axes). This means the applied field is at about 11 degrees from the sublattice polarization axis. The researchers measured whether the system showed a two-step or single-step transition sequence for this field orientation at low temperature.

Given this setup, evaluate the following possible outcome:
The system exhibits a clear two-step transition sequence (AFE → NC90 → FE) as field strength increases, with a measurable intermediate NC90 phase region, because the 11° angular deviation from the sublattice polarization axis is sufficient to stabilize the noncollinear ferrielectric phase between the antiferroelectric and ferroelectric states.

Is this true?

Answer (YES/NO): YES